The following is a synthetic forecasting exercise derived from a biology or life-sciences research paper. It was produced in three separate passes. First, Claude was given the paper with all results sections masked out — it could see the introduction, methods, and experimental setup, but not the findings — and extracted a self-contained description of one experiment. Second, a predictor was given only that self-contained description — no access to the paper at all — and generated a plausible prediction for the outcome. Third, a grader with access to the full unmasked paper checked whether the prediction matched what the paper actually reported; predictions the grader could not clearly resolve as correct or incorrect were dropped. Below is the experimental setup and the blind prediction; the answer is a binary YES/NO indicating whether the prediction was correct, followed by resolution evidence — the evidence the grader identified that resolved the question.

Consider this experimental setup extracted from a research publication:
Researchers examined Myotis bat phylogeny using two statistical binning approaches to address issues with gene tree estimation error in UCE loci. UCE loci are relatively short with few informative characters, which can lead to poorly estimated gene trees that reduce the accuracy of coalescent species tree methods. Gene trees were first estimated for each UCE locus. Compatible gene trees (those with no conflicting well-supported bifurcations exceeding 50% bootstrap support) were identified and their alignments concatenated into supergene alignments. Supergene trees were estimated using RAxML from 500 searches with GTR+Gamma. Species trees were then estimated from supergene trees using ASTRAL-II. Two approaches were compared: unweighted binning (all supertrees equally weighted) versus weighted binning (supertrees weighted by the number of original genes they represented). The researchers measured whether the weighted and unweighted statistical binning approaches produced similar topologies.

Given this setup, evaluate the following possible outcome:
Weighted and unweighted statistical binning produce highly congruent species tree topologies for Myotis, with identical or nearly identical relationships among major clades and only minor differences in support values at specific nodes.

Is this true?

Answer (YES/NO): NO